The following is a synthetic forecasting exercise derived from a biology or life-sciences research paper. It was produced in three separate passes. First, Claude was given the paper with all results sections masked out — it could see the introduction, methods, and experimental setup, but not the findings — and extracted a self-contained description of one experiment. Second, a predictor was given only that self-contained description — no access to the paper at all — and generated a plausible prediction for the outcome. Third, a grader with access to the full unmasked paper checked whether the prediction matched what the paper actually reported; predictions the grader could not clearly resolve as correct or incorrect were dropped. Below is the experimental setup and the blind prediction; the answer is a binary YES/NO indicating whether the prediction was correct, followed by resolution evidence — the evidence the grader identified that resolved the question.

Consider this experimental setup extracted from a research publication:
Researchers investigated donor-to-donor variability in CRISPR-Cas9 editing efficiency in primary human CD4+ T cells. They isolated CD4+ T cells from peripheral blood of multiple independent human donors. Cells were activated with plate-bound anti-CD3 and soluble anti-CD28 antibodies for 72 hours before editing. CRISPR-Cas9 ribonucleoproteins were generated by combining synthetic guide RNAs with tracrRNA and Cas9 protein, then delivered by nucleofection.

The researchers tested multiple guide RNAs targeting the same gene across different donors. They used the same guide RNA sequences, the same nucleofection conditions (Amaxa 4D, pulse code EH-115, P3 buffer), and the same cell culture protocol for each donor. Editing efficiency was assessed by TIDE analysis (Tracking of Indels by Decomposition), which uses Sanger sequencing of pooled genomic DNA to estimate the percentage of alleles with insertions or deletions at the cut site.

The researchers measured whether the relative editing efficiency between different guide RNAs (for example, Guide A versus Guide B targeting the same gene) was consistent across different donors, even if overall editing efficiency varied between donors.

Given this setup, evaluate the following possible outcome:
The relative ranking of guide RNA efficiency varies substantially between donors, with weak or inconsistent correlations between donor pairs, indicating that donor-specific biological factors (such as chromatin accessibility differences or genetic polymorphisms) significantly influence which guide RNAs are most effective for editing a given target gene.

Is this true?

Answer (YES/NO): NO